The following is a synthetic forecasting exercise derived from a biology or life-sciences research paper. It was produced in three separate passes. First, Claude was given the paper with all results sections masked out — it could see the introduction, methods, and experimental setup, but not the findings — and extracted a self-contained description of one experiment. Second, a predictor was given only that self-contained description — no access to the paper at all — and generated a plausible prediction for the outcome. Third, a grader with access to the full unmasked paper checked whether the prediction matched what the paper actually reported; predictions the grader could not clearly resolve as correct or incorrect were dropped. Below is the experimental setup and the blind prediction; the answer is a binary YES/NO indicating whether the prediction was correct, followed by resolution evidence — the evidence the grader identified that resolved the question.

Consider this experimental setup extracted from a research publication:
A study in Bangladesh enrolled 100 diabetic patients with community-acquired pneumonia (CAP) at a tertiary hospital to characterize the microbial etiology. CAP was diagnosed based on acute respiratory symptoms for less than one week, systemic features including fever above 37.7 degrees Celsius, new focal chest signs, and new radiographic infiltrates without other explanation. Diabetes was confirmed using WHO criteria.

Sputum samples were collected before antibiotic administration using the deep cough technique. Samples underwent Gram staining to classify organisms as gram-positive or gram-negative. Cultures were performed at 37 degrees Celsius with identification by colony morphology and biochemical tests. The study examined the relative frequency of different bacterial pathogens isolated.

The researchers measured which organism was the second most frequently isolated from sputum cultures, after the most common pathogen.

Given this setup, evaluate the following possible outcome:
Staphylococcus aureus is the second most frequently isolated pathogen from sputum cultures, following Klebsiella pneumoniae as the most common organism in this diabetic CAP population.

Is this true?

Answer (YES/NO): NO